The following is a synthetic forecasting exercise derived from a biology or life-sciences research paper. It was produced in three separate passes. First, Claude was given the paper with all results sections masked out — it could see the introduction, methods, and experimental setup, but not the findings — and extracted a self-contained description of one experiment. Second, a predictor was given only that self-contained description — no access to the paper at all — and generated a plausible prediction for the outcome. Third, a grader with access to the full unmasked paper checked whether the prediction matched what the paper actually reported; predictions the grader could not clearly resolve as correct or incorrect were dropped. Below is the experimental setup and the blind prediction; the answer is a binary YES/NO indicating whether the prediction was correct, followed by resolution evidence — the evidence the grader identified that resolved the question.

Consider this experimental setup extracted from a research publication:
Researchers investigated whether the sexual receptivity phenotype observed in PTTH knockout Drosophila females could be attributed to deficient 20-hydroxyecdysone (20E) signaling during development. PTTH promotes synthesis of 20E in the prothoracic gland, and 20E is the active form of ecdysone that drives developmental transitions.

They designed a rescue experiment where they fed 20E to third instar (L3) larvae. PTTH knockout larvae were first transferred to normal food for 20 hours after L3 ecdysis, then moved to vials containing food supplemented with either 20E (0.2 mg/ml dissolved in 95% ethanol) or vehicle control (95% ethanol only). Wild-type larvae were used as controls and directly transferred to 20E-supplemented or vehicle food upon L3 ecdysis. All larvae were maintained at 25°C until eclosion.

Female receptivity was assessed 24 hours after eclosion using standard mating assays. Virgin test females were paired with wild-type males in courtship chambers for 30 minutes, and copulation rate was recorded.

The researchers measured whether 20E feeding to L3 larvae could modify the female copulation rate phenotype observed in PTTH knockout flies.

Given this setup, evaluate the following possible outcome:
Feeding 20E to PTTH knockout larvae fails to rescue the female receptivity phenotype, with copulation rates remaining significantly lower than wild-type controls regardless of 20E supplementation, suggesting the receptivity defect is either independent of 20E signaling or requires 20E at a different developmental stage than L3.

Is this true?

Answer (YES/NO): NO